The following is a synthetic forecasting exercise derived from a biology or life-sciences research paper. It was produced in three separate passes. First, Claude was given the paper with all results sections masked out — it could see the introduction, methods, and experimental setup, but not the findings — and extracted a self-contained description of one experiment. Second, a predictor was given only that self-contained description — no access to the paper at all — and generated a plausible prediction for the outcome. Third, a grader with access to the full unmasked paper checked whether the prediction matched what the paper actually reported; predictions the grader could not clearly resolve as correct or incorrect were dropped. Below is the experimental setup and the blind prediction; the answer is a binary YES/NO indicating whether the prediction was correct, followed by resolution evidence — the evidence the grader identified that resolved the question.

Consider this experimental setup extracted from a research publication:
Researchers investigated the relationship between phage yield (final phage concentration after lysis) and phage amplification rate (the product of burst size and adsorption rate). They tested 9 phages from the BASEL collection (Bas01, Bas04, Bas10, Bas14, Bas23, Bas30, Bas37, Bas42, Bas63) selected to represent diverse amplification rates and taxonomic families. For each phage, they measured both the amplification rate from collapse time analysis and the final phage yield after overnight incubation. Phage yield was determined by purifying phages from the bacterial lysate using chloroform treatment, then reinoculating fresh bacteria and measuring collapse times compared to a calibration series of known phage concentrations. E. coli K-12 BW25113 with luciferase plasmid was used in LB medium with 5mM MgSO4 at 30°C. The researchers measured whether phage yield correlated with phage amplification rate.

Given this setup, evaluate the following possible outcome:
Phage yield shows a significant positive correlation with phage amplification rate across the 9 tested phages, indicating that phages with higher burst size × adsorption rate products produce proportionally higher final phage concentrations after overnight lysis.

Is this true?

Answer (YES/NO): NO